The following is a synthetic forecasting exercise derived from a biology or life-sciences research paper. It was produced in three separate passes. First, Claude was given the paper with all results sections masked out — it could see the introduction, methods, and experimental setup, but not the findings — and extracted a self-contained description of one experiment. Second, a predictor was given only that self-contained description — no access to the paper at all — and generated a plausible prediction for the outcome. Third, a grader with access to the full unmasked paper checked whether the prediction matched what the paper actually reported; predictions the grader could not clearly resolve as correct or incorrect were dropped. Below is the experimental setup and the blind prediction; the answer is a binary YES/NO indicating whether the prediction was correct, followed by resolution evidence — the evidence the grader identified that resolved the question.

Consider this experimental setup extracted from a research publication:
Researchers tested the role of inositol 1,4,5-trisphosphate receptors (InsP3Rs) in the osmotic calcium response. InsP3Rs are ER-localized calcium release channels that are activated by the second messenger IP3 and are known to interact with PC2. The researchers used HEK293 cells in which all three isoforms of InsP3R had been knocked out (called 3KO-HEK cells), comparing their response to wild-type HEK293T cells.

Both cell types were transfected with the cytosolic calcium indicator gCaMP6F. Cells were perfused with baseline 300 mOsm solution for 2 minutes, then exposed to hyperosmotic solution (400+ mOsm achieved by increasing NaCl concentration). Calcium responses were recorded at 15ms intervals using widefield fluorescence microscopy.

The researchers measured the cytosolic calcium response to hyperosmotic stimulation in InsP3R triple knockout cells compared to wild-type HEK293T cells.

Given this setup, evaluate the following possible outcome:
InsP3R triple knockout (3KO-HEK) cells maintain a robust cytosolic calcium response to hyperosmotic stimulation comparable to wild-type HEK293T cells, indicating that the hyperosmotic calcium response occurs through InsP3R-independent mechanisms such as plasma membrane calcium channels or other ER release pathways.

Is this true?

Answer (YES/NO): NO